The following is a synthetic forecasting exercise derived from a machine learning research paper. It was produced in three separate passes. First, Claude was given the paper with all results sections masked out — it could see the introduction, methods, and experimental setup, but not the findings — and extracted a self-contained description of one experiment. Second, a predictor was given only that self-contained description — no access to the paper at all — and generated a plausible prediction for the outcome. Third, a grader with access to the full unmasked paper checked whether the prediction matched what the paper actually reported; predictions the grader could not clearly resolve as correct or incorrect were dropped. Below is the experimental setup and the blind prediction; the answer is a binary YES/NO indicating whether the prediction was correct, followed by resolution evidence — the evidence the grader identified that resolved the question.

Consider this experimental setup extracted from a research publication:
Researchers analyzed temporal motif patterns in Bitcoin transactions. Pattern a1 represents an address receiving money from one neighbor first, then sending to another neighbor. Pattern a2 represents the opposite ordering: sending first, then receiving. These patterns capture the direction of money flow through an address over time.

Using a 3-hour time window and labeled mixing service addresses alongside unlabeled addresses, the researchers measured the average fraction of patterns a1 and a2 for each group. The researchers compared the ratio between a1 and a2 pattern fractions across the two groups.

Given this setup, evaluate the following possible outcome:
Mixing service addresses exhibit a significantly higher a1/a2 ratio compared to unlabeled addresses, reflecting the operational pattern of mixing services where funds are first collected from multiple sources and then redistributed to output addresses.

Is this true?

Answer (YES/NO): YES